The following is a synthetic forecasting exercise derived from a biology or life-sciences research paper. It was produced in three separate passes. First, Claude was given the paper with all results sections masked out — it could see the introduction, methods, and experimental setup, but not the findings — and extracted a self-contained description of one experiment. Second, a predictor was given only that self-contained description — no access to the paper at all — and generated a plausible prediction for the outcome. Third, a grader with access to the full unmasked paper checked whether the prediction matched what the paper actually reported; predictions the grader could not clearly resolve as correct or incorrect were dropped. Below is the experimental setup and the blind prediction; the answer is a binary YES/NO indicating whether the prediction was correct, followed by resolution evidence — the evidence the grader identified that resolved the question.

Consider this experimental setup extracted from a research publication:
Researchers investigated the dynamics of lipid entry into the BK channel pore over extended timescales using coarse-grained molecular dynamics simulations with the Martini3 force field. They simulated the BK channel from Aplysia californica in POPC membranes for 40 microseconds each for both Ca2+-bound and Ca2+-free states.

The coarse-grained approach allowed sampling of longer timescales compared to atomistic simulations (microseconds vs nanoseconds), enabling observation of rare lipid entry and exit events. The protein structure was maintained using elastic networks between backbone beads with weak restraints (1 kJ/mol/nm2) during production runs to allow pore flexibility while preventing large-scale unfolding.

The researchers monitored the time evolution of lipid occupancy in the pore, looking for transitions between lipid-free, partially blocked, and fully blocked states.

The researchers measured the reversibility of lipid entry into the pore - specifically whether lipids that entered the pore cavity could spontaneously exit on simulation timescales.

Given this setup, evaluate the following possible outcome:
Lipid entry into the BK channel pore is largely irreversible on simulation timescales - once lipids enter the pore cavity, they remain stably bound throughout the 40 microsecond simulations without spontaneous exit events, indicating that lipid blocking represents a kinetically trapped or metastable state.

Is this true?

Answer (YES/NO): NO